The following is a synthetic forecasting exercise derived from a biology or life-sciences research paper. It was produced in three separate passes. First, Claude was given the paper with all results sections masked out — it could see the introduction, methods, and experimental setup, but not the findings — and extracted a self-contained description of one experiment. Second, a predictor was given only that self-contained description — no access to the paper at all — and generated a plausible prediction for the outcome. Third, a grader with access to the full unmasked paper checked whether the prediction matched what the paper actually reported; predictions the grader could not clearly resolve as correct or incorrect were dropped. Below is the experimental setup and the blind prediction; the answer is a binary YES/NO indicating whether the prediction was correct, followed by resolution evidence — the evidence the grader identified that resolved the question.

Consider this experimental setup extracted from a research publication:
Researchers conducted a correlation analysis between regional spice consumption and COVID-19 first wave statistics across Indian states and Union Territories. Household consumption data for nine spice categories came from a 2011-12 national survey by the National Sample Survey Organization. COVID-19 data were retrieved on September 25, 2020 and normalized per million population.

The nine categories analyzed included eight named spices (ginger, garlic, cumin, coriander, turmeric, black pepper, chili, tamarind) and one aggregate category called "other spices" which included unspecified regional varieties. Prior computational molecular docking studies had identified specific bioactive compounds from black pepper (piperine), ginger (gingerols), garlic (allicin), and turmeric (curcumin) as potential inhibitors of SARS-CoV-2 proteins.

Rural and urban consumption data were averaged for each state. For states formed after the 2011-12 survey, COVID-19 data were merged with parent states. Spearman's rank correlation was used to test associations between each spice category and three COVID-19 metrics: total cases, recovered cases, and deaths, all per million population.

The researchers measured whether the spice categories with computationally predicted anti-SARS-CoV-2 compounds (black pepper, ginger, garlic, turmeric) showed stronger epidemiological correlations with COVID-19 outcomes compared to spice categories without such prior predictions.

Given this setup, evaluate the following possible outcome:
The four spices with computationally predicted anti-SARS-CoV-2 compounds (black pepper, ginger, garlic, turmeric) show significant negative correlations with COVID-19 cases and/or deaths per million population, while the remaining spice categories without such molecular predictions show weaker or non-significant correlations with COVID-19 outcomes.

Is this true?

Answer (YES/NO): NO